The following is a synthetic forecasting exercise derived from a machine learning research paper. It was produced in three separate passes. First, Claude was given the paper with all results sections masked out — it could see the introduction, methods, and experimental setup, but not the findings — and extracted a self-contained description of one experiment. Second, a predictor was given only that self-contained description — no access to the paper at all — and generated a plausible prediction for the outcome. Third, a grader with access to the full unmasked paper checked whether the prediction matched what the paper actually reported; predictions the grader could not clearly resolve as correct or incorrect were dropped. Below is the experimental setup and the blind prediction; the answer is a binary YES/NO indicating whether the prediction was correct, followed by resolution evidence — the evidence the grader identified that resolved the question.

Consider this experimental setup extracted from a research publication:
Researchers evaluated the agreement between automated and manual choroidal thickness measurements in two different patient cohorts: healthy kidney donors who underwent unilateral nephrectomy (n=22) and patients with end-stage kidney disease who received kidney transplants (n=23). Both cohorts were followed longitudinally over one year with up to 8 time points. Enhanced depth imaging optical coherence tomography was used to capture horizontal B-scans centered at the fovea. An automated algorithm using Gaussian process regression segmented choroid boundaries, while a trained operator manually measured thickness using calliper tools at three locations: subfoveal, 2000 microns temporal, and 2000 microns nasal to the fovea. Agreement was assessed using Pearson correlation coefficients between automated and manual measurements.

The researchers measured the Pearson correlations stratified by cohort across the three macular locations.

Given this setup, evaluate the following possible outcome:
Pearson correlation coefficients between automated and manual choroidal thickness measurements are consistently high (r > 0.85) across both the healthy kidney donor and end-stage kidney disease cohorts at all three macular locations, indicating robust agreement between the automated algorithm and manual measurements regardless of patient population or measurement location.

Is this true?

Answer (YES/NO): YES